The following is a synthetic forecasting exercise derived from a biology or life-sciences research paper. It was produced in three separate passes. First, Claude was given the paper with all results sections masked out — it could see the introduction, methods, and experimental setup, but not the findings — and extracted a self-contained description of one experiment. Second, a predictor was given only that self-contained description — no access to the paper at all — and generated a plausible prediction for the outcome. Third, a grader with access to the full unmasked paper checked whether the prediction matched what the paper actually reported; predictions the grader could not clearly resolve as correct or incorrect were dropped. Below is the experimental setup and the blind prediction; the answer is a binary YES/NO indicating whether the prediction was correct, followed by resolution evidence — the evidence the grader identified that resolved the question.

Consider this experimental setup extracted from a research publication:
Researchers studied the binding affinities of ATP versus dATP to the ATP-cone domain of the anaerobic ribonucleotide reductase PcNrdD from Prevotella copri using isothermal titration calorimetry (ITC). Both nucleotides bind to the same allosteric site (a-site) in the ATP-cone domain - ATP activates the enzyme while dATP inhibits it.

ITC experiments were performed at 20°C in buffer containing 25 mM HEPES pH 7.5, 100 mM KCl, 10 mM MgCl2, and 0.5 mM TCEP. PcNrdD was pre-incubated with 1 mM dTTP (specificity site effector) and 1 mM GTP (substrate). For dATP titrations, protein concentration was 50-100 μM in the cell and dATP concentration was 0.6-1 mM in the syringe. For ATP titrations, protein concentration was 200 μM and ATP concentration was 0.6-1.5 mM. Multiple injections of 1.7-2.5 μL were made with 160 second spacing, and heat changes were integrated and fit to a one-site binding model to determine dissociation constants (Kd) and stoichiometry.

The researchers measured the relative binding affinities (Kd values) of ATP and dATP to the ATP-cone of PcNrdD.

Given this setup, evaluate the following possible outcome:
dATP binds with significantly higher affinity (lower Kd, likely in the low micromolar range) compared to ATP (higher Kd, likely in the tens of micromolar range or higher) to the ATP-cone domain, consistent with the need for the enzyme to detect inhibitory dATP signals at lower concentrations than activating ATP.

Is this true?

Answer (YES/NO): YES